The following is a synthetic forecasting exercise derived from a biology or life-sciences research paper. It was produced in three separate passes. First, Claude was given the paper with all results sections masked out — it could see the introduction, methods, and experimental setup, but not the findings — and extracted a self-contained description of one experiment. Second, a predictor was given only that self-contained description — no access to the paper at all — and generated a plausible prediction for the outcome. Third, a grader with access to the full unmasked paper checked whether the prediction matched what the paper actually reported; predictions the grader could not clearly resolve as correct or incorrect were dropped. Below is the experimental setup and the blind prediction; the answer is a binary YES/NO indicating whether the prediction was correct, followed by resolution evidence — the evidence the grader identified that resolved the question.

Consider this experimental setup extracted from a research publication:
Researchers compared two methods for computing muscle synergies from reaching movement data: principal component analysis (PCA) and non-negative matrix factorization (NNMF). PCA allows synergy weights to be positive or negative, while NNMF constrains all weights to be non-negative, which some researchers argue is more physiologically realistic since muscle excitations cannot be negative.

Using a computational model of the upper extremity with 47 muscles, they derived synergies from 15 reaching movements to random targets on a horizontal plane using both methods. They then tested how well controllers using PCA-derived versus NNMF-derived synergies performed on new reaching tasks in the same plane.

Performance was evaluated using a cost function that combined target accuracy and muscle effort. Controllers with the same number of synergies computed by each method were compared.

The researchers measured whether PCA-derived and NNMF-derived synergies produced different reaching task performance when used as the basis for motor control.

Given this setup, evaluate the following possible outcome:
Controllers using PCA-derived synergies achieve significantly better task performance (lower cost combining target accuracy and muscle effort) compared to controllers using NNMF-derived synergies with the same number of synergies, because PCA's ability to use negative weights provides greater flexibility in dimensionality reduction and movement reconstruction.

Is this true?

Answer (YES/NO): YES